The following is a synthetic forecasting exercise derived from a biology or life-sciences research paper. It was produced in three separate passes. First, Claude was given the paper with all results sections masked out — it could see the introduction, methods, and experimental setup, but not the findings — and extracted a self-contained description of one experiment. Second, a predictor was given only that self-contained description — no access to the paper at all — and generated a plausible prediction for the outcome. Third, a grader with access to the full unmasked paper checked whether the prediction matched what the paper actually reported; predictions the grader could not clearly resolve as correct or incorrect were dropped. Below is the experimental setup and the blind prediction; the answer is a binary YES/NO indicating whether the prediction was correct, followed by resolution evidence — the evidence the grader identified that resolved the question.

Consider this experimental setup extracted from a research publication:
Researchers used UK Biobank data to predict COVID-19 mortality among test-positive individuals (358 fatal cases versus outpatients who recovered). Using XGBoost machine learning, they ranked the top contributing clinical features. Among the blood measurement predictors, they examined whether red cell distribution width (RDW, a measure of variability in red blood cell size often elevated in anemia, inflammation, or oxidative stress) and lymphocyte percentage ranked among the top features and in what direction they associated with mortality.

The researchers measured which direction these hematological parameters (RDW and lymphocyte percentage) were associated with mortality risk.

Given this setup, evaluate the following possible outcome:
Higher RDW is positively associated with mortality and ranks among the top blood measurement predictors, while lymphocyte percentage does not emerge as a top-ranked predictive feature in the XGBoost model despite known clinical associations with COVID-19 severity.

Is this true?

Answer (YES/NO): NO